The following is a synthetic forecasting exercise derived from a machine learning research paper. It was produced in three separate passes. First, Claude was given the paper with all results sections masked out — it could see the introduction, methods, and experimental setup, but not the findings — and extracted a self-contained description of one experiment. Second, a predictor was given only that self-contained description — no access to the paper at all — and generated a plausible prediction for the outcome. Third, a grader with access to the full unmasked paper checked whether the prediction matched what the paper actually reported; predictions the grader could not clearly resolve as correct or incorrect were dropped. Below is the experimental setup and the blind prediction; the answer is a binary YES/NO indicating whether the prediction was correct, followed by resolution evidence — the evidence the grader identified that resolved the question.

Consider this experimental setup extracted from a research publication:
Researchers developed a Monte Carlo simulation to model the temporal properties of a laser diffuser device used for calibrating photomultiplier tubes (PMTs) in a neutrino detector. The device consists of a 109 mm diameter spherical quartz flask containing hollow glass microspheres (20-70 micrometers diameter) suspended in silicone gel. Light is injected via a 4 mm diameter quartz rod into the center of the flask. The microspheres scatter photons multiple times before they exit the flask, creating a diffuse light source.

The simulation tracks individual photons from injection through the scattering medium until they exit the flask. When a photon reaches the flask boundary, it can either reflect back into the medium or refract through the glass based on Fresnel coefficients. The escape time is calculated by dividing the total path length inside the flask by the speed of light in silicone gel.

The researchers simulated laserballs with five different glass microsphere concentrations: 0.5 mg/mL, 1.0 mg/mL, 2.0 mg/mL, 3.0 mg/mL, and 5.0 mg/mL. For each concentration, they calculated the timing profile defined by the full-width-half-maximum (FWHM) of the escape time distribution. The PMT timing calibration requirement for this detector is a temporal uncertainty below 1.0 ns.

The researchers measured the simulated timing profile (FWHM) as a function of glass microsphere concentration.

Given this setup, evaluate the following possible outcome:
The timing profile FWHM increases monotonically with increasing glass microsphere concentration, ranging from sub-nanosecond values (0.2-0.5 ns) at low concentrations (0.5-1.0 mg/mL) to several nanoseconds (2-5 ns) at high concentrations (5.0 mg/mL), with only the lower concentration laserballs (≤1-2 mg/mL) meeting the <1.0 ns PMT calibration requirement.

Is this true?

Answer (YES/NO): NO